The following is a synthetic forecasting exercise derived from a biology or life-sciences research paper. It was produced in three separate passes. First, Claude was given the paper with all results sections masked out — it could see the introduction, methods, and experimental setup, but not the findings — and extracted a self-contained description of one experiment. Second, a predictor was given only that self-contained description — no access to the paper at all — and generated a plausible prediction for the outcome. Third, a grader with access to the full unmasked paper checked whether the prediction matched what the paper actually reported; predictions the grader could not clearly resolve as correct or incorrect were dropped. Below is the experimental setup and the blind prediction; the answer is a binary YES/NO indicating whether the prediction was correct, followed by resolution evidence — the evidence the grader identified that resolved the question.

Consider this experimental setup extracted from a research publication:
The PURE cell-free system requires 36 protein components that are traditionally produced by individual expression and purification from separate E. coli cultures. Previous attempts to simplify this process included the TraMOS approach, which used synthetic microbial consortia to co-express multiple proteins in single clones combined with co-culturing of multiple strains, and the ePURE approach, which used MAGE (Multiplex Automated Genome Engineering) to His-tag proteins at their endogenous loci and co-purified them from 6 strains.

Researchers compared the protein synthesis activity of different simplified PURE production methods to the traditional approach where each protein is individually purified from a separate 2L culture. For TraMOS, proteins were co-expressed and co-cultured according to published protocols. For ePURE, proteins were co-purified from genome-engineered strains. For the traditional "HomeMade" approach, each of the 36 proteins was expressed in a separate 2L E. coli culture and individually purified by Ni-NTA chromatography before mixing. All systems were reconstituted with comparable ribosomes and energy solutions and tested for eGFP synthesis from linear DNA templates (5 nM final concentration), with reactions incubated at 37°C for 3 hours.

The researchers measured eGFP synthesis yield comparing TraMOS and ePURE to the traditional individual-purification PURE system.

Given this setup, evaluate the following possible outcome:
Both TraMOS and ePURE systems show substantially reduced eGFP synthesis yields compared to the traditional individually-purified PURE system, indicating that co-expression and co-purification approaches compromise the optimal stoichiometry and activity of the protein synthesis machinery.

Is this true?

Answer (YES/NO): YES